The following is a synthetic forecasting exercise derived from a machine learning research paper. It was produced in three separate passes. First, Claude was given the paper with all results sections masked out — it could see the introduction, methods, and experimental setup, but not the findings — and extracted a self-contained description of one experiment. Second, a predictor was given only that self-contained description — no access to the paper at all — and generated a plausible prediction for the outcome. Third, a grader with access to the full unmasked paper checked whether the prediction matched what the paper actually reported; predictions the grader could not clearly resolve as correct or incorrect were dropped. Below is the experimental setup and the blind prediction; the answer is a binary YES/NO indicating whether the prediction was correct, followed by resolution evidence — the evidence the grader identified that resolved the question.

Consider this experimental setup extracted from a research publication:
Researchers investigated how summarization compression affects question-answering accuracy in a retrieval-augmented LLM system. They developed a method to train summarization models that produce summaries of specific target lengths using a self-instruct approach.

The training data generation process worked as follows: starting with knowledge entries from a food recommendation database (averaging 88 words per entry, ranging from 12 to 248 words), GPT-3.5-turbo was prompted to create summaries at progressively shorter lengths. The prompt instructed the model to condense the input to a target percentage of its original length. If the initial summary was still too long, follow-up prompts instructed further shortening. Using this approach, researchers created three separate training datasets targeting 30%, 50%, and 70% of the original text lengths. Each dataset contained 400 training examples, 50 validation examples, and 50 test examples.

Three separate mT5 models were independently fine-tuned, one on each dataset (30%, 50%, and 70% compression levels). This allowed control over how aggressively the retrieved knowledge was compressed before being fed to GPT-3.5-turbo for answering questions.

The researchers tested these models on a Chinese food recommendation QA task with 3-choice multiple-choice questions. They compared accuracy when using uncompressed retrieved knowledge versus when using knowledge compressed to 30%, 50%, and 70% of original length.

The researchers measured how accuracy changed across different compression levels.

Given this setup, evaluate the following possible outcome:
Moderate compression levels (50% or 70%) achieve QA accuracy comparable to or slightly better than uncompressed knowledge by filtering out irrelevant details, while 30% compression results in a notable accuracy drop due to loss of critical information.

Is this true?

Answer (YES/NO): NO